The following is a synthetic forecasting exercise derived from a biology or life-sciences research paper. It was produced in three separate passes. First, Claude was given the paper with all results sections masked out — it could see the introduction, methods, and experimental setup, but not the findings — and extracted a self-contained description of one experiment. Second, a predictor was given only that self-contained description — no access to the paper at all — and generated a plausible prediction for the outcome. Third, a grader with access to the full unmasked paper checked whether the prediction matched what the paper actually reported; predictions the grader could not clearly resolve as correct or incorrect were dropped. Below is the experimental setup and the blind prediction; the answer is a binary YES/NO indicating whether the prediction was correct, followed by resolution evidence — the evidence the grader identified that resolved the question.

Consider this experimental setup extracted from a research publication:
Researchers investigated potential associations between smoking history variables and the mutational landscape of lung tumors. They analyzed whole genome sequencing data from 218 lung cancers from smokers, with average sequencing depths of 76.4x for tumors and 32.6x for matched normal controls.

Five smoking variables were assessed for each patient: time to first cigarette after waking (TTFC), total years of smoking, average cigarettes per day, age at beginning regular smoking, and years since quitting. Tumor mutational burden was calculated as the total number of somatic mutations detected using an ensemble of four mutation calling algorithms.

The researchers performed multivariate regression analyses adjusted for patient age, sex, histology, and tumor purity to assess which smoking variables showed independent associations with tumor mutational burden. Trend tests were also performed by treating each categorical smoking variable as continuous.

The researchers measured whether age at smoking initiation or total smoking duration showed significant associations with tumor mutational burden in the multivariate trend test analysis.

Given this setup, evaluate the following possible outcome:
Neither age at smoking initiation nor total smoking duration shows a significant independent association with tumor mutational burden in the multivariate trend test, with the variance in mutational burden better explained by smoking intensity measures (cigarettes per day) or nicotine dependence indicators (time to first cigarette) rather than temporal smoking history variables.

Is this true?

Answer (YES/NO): NO